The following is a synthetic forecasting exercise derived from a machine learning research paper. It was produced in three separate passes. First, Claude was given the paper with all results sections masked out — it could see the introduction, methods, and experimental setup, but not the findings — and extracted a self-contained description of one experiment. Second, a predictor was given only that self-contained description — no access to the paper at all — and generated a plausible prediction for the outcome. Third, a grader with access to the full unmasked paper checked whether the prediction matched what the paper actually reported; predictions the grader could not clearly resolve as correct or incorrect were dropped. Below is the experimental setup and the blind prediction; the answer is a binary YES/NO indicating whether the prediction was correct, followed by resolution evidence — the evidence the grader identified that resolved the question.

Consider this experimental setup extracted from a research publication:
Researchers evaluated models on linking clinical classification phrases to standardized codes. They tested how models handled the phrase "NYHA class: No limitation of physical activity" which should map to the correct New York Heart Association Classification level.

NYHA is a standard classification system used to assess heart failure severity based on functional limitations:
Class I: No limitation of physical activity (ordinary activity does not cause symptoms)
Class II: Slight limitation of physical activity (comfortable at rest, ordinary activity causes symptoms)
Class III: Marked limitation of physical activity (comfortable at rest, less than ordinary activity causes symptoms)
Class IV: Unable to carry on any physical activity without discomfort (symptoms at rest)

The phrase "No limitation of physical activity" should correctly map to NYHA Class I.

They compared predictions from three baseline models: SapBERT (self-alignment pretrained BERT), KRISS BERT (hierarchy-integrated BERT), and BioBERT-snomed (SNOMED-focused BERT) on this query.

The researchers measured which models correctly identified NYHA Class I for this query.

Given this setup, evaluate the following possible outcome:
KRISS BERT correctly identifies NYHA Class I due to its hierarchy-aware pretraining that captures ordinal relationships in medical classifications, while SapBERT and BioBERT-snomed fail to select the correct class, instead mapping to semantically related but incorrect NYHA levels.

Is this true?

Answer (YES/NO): NO